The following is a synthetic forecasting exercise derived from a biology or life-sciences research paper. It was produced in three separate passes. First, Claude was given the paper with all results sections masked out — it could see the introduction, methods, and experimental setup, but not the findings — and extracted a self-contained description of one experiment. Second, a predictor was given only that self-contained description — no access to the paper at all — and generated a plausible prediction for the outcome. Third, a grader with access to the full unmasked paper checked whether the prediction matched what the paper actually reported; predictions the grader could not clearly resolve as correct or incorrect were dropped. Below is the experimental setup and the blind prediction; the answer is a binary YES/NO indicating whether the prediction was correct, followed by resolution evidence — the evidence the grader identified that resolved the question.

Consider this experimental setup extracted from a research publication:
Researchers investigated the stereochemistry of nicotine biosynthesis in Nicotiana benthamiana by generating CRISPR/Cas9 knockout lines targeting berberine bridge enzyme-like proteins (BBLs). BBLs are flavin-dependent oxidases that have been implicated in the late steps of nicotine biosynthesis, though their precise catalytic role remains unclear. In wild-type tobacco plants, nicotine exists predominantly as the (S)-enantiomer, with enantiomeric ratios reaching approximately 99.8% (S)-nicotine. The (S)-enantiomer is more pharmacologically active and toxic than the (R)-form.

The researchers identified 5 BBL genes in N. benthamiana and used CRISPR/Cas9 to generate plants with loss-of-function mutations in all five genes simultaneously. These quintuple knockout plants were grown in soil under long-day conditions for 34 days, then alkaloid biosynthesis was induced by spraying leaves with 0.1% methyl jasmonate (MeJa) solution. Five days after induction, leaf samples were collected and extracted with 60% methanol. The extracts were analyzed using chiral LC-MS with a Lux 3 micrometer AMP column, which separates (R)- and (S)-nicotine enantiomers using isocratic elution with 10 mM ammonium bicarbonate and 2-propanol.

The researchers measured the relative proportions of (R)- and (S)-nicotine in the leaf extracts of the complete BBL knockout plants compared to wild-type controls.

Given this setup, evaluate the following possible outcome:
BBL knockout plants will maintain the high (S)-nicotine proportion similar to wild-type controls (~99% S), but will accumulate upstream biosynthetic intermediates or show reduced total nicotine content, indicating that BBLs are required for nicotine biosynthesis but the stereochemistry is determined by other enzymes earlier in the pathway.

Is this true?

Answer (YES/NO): NO